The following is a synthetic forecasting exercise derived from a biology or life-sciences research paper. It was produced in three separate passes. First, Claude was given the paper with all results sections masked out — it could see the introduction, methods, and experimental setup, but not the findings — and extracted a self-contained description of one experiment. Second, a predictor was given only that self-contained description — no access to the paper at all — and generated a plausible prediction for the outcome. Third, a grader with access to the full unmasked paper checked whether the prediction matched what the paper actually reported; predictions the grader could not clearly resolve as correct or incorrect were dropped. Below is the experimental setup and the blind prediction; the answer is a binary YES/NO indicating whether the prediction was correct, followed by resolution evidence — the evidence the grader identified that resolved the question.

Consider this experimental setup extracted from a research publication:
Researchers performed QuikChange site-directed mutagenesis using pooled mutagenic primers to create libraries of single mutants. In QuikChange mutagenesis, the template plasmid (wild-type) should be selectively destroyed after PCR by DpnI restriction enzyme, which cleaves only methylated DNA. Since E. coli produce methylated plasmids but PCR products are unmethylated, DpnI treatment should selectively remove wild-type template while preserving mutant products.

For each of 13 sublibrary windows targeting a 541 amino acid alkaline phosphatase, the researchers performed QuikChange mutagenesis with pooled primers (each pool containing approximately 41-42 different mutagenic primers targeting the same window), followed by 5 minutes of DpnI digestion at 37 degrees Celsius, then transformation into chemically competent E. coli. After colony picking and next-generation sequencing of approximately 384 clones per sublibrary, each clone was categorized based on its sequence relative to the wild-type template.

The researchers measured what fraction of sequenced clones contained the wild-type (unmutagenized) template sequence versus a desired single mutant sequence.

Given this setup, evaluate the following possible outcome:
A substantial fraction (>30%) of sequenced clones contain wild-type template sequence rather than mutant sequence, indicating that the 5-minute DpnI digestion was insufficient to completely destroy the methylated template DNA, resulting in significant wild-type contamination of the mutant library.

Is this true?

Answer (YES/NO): NO